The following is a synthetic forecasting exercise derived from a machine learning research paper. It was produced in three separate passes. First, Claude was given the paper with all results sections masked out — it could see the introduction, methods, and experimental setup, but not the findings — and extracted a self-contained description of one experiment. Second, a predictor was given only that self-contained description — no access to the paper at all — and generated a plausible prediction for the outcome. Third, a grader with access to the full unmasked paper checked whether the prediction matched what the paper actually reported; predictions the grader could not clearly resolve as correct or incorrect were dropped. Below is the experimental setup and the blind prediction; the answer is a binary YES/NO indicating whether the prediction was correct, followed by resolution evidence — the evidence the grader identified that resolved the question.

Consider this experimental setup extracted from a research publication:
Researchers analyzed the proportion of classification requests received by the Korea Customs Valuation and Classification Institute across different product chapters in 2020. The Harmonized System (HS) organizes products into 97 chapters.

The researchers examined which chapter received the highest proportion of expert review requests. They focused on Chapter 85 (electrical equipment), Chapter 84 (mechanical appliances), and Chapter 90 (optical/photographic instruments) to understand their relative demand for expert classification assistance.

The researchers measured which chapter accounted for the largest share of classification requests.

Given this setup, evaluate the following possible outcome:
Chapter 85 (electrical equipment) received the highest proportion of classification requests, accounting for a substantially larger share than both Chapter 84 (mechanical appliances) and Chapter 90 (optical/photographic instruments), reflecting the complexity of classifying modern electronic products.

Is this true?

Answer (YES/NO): YES